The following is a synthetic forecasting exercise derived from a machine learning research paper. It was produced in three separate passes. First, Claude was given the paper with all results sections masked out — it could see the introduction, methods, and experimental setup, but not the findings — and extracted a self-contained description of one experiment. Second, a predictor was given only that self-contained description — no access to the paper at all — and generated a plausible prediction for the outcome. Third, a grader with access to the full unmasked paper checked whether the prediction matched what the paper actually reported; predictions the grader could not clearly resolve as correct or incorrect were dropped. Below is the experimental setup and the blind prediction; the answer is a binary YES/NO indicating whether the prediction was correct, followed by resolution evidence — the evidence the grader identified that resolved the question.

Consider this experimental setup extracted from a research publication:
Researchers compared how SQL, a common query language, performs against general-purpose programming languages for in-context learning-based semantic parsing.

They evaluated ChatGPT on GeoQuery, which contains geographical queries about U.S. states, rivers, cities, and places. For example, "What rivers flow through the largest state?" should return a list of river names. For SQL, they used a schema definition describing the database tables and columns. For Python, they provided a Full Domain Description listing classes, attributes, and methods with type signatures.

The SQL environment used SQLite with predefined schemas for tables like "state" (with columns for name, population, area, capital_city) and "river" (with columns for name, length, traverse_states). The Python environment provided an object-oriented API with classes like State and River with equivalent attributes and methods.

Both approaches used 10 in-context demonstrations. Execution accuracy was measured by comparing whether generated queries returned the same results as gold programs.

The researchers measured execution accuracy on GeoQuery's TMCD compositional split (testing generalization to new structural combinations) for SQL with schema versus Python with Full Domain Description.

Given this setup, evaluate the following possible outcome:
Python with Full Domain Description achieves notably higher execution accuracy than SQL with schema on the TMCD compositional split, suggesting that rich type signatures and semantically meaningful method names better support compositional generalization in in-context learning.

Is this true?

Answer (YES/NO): YES